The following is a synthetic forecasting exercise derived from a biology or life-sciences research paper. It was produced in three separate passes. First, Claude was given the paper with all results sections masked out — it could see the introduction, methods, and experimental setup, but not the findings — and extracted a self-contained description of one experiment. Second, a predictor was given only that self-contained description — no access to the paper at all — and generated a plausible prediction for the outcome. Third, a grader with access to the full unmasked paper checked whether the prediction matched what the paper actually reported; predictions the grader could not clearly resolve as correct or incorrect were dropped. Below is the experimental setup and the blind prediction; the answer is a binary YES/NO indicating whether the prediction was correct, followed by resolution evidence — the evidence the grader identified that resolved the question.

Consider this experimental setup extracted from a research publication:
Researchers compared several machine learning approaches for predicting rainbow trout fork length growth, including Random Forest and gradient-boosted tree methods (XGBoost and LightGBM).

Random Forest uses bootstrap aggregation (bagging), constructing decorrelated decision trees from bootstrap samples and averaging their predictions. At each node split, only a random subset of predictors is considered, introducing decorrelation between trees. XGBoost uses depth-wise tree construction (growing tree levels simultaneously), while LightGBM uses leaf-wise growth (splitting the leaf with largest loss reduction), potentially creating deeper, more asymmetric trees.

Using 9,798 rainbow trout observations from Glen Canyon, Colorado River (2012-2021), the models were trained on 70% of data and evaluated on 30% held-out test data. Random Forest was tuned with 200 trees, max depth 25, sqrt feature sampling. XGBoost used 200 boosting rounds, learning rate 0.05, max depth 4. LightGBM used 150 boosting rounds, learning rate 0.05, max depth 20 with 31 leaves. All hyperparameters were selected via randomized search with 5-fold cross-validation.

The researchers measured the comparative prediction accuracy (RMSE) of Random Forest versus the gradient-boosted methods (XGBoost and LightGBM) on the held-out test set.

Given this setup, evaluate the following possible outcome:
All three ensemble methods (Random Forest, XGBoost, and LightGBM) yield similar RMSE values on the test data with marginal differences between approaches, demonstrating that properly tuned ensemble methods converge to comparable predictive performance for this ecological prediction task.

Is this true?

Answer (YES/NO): NO